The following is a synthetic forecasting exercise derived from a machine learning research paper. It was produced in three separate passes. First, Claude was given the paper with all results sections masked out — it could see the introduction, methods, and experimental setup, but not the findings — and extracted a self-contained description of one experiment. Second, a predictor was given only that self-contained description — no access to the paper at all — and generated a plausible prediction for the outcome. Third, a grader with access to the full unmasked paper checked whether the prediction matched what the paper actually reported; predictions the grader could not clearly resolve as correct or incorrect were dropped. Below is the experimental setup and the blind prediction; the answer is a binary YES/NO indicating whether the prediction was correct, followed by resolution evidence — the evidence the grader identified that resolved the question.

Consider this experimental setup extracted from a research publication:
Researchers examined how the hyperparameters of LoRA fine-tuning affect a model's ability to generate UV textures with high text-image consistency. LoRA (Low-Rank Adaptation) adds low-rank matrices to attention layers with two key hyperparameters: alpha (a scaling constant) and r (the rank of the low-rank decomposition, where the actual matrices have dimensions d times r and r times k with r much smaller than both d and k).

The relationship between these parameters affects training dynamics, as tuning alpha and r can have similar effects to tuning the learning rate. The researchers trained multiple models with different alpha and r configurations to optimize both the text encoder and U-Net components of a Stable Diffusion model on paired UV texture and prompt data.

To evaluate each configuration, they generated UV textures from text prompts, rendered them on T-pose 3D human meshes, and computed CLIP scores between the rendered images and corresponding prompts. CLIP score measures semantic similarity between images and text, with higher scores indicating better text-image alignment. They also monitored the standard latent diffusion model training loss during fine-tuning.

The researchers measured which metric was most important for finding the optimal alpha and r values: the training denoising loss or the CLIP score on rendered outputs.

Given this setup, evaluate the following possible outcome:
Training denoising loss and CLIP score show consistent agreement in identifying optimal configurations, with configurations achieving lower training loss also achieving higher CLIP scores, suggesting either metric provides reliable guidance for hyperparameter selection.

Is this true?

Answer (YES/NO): NO